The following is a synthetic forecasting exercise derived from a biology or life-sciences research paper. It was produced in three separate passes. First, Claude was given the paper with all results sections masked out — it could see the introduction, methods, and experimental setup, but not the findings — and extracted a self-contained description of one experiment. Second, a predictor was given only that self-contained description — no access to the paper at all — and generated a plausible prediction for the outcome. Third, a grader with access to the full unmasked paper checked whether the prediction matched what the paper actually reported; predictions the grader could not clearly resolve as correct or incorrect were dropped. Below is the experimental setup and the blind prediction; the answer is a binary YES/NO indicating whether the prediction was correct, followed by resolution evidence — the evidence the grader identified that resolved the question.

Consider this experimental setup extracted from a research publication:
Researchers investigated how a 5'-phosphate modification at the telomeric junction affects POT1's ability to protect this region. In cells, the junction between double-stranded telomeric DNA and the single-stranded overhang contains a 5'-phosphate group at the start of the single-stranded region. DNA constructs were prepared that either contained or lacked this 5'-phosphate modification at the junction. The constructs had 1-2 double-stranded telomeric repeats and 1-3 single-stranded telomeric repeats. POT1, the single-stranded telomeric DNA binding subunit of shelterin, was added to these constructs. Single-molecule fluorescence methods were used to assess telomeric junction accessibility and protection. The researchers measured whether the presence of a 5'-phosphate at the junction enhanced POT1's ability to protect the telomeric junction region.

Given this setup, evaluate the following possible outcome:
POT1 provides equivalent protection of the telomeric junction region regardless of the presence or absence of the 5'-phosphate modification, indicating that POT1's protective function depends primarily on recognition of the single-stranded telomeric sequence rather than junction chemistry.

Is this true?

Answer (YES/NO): NO